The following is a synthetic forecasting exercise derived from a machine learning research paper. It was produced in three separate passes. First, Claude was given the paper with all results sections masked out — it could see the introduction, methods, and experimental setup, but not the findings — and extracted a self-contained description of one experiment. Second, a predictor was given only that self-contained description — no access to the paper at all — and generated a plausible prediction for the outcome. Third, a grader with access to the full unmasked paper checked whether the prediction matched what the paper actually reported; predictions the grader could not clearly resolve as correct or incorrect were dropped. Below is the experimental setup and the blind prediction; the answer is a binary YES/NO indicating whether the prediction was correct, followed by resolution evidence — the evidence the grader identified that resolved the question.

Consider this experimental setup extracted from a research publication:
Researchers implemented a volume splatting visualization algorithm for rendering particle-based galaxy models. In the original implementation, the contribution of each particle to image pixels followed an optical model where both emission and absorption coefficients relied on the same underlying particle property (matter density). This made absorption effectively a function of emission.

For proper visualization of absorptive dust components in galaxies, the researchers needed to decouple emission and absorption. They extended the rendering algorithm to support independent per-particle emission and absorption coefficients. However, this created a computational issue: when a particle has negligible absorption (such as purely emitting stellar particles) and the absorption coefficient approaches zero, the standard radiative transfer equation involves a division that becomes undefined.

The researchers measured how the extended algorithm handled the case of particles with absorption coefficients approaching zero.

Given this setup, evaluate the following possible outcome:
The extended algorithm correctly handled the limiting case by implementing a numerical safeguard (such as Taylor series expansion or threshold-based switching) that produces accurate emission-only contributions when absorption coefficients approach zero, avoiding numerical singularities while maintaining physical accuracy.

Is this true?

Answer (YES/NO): YES